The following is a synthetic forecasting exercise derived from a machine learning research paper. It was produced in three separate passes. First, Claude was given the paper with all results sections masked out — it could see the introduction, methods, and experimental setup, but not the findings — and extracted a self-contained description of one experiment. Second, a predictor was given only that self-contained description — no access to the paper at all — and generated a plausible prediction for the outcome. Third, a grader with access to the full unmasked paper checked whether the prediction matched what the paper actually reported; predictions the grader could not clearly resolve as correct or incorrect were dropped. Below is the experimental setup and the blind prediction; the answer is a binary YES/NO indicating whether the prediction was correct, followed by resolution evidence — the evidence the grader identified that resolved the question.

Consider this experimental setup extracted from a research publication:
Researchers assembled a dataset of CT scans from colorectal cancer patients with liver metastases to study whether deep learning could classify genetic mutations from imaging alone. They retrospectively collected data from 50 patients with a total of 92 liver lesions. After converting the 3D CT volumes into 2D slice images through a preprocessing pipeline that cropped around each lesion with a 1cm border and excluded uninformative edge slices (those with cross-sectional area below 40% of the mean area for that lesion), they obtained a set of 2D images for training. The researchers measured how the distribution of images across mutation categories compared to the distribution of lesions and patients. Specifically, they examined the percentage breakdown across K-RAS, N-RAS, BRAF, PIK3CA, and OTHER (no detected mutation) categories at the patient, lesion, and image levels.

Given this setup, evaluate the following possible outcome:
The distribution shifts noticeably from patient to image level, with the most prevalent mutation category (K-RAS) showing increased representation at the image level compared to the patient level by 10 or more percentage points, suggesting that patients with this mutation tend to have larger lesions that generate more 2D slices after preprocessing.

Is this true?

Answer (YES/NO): NO